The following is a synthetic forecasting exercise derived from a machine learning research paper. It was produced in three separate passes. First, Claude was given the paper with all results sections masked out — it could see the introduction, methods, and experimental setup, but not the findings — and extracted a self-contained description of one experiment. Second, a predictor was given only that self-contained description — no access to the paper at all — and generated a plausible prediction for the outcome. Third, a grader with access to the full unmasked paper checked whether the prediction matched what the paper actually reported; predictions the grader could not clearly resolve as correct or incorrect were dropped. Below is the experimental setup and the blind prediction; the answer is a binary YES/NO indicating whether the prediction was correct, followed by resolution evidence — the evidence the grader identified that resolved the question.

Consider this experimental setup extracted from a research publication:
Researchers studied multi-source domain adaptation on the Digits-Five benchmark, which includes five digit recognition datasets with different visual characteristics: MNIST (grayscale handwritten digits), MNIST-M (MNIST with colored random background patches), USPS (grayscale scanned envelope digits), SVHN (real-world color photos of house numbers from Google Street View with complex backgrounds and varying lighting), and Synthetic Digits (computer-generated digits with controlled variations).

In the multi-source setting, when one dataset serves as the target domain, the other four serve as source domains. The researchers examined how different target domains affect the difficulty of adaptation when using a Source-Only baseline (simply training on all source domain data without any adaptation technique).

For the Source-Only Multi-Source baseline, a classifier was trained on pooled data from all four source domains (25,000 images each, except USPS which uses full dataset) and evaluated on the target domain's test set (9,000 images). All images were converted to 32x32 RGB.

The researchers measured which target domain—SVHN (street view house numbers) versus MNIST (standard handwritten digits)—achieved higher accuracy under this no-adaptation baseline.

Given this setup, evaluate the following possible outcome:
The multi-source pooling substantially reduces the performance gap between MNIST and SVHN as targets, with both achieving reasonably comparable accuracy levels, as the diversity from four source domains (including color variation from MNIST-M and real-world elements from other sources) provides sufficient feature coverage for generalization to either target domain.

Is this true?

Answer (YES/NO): NO